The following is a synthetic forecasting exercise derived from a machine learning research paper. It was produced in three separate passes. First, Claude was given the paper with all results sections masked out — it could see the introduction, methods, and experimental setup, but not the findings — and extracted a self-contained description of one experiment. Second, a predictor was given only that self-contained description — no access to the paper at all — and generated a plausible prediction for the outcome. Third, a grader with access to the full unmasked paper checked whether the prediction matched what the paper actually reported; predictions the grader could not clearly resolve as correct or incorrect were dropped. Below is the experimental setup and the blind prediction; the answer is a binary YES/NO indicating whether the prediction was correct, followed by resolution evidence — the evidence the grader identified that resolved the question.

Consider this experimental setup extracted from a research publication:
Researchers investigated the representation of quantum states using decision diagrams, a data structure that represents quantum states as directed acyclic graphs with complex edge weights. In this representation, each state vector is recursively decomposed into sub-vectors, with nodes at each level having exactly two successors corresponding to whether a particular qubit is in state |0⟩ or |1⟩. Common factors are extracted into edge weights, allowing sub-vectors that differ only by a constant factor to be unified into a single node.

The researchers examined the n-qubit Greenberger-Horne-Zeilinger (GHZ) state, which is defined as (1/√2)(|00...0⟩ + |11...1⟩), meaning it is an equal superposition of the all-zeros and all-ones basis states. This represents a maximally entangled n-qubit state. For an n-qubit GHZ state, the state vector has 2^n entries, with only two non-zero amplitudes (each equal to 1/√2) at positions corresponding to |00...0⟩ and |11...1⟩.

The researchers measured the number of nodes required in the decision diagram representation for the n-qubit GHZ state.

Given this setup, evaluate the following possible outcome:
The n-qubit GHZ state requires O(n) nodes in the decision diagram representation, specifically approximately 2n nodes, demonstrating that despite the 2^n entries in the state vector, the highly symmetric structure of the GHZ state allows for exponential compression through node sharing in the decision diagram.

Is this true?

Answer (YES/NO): YES